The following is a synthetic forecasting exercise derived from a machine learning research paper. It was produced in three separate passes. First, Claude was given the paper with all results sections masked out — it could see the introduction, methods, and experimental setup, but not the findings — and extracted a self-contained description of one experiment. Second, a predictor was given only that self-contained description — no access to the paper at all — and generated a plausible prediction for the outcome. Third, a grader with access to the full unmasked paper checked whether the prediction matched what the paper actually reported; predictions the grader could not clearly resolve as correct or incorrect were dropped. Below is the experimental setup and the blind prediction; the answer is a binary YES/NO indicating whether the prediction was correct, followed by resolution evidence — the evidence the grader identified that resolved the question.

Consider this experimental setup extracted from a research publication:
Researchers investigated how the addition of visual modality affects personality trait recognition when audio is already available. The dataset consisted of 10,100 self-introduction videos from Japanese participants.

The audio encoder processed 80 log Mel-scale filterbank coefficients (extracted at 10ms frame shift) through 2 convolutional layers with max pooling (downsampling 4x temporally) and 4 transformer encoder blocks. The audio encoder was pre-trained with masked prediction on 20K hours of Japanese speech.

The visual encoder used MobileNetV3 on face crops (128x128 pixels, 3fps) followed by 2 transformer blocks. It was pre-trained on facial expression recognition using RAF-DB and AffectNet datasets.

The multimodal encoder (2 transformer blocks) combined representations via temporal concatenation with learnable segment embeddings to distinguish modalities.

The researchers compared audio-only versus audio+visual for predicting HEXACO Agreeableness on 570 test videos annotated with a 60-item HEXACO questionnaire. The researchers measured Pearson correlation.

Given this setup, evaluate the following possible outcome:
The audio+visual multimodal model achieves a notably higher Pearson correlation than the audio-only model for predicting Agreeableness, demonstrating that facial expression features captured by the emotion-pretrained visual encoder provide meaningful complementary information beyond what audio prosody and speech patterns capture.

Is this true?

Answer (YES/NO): YES